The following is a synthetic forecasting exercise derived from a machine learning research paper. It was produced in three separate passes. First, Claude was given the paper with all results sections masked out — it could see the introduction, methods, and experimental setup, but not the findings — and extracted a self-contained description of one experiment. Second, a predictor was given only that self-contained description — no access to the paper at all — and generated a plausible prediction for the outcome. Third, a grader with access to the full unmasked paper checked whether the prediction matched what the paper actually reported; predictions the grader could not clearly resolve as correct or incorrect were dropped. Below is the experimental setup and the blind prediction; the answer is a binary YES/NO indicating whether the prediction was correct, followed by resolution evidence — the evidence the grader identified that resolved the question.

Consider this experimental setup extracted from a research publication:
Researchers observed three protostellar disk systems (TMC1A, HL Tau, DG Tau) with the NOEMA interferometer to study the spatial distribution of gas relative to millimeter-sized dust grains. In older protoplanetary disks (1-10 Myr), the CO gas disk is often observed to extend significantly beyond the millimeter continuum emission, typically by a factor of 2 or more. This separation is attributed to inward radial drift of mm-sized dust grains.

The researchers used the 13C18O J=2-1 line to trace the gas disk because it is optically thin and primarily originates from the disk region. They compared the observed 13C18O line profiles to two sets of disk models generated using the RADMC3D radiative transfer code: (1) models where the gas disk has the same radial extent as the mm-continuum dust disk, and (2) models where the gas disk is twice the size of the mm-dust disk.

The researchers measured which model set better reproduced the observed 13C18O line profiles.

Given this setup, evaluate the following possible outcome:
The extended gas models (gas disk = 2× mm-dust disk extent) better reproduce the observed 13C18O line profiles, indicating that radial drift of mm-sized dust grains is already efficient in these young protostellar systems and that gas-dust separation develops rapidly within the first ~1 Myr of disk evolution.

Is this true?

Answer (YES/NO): NO